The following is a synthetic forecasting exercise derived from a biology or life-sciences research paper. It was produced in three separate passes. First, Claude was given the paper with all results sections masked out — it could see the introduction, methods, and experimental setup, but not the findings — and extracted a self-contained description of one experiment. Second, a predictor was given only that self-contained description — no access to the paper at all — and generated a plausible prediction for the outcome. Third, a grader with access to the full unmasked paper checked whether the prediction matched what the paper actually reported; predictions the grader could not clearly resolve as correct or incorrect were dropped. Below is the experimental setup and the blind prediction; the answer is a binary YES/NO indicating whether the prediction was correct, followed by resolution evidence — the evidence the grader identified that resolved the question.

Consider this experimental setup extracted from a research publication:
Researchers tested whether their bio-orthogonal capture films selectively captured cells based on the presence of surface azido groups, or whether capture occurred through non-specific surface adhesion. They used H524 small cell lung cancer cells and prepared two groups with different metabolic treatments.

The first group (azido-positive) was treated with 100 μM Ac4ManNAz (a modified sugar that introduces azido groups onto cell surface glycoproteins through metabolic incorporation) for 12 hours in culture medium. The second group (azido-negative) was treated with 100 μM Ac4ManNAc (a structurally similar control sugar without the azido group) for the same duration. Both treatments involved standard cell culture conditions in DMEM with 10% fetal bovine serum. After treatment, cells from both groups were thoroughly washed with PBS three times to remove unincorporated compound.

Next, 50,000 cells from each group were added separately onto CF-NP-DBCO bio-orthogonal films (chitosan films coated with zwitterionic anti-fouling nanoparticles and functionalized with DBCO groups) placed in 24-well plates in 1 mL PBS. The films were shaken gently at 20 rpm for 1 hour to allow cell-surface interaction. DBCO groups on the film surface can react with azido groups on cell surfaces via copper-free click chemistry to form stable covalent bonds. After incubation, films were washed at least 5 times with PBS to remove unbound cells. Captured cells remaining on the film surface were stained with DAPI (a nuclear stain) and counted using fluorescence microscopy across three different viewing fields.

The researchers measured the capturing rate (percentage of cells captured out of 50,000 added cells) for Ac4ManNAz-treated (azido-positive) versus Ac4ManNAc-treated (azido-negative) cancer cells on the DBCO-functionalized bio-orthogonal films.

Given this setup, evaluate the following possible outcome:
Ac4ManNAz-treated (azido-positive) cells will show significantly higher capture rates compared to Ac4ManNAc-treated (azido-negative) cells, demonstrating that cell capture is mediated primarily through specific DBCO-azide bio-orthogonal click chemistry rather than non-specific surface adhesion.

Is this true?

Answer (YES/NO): YES